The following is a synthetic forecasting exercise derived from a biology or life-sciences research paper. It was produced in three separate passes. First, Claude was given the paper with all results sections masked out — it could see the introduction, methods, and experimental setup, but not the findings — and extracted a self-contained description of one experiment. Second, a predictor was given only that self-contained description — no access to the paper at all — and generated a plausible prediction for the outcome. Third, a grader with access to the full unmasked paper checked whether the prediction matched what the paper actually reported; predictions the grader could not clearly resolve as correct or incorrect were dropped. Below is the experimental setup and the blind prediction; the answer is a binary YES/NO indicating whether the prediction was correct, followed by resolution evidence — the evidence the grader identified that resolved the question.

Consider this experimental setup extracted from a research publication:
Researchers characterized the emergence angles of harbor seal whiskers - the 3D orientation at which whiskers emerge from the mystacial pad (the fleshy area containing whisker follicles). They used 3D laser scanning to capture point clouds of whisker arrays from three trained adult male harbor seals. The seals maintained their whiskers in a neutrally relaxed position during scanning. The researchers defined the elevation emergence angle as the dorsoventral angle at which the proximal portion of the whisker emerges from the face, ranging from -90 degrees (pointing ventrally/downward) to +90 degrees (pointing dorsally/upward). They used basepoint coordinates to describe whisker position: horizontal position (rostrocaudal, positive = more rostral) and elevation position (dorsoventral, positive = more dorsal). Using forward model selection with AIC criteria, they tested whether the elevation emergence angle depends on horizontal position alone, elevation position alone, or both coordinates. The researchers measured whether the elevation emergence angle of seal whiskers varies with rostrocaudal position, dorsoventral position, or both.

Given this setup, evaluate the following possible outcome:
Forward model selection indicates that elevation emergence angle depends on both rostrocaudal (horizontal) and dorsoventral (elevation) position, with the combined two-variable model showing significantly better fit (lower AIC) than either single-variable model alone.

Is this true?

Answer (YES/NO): NO